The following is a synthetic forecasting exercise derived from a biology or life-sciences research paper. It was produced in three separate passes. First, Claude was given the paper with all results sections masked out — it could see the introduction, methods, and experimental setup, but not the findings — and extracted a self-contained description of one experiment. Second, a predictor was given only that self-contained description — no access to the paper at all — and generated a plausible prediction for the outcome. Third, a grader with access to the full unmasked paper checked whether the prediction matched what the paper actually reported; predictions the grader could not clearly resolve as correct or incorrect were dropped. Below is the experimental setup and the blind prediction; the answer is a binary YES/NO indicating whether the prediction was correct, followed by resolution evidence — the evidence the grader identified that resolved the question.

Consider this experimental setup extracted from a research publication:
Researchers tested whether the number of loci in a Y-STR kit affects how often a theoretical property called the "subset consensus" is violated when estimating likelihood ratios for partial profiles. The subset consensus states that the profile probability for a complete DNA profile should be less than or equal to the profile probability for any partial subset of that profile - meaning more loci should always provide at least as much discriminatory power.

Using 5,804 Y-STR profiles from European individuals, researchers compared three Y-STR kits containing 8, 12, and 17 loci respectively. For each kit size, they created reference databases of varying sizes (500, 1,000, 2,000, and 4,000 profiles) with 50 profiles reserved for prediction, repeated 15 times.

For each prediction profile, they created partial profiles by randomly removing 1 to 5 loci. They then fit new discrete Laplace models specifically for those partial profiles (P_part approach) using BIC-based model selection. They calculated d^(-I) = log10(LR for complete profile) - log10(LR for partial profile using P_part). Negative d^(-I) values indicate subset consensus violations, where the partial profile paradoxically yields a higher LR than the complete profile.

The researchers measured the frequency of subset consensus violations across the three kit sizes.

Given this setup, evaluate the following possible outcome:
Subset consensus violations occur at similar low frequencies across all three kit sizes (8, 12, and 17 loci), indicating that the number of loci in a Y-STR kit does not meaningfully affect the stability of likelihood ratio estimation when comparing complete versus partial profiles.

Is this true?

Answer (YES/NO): NO